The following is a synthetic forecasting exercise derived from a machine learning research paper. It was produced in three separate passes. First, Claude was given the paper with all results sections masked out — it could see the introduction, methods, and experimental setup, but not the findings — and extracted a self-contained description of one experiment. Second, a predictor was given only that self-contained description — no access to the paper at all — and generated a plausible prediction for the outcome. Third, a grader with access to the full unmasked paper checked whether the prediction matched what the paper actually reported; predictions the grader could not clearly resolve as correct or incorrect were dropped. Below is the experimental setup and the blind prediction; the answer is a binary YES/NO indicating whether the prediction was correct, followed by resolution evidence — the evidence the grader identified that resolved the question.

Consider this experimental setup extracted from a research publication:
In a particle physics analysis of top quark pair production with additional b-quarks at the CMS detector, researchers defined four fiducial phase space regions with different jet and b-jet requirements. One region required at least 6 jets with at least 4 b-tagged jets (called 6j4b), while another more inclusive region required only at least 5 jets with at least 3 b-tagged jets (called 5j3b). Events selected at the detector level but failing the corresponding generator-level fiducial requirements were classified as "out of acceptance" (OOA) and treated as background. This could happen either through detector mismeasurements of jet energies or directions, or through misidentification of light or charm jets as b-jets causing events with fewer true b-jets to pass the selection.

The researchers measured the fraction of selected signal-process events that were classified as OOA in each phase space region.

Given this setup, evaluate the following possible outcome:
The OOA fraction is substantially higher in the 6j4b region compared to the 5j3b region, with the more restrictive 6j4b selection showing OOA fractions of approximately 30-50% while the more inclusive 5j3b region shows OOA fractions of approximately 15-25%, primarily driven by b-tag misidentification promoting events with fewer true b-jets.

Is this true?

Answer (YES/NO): NO